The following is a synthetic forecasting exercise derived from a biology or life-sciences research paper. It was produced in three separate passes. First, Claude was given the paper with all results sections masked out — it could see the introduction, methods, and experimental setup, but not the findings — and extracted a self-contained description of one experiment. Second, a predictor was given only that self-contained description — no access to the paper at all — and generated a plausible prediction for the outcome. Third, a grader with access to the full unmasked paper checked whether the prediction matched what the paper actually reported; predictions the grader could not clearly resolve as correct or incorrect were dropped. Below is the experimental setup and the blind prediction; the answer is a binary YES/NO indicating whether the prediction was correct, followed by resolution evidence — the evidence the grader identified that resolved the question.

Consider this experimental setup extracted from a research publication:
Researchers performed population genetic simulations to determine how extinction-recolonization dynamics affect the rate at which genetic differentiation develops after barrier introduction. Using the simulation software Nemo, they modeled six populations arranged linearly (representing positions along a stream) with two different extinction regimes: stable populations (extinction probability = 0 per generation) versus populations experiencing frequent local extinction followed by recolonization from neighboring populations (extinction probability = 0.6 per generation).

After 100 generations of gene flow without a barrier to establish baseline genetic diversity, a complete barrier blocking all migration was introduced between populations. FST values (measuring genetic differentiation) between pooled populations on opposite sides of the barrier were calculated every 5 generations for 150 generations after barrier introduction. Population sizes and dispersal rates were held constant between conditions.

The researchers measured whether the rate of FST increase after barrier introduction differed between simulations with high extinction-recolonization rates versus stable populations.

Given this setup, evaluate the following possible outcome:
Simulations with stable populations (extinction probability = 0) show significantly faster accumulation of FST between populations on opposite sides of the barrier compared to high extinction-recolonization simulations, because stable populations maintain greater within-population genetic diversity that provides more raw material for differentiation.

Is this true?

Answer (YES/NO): NO